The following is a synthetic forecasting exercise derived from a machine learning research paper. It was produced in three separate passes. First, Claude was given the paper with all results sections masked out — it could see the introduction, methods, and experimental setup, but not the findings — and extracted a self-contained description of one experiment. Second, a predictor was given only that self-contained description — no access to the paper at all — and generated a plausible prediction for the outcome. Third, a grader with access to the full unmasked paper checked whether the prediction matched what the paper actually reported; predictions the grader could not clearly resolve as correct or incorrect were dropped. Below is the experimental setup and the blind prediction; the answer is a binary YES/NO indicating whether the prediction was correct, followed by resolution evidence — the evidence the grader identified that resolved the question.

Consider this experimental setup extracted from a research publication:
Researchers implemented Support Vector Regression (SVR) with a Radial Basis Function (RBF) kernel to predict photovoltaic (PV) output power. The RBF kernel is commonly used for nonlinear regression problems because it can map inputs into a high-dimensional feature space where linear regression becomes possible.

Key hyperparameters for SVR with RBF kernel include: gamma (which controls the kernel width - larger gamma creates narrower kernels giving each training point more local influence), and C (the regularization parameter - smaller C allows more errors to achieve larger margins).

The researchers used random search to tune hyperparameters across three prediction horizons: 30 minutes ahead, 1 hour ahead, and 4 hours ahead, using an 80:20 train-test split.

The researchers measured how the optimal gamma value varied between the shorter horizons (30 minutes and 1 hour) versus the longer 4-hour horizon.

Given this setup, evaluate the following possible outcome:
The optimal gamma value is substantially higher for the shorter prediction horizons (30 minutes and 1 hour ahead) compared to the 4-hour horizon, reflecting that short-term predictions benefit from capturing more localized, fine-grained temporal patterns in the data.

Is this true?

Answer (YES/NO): NO